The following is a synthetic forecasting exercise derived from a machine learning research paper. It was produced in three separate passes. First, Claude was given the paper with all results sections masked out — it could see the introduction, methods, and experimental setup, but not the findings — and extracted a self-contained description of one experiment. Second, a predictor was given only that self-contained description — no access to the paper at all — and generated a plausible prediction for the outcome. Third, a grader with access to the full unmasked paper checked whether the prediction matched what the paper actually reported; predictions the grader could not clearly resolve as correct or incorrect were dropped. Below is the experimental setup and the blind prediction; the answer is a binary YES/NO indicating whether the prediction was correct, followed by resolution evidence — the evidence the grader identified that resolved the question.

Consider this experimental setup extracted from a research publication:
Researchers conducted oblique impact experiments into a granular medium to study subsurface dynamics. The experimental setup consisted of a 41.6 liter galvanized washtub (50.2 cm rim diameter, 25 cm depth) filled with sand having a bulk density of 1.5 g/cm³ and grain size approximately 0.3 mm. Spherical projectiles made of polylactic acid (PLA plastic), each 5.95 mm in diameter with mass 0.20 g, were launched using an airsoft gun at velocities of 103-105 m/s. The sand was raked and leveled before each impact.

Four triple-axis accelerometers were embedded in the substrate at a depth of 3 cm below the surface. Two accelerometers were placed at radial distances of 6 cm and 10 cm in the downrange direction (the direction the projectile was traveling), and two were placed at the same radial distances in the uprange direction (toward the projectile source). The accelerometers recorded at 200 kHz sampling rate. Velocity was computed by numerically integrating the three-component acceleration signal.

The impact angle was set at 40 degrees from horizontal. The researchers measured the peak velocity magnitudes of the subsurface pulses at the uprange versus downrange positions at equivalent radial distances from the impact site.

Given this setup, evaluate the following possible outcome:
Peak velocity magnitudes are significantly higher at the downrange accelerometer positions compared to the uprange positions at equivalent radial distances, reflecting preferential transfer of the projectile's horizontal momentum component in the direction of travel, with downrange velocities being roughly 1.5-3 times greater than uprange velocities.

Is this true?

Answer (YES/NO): NO